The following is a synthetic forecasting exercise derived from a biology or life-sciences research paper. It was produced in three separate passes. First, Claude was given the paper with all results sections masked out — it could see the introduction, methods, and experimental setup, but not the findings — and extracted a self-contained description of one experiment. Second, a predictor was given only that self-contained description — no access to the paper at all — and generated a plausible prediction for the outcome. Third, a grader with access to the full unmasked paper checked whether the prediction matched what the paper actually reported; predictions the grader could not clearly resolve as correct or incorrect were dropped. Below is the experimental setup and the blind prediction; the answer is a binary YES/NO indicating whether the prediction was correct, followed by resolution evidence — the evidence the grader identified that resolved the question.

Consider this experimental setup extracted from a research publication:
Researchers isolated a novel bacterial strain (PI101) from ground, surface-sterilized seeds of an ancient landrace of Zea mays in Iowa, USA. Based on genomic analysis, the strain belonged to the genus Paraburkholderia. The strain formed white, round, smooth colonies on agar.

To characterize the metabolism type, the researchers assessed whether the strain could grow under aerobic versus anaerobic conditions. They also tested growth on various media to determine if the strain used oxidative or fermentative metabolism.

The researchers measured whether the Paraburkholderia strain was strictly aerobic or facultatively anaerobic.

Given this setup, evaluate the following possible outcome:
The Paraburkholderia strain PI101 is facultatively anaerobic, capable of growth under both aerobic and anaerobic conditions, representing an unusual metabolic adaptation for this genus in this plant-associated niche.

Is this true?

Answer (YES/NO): NO